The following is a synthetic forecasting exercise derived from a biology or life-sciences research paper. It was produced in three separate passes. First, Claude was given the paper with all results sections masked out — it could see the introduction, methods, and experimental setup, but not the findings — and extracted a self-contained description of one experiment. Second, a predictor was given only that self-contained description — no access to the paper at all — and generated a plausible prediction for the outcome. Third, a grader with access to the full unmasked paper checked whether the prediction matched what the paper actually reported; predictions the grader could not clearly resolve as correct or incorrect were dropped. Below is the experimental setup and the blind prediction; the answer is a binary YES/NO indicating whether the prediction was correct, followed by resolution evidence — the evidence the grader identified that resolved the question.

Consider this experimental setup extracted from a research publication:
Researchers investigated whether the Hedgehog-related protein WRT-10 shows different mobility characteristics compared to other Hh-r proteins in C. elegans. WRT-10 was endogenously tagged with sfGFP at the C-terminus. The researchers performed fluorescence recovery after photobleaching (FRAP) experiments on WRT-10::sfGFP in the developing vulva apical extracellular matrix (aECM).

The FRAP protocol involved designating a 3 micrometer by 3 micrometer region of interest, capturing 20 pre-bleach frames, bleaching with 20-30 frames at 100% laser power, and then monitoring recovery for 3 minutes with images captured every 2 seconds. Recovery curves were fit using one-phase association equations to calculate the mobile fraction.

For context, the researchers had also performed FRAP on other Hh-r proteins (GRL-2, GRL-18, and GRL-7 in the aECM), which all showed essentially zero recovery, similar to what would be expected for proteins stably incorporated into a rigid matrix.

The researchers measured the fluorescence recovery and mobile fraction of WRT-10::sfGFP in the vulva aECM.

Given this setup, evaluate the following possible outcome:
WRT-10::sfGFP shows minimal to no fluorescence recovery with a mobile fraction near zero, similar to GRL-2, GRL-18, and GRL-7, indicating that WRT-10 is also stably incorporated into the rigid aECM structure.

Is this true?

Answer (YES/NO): NO